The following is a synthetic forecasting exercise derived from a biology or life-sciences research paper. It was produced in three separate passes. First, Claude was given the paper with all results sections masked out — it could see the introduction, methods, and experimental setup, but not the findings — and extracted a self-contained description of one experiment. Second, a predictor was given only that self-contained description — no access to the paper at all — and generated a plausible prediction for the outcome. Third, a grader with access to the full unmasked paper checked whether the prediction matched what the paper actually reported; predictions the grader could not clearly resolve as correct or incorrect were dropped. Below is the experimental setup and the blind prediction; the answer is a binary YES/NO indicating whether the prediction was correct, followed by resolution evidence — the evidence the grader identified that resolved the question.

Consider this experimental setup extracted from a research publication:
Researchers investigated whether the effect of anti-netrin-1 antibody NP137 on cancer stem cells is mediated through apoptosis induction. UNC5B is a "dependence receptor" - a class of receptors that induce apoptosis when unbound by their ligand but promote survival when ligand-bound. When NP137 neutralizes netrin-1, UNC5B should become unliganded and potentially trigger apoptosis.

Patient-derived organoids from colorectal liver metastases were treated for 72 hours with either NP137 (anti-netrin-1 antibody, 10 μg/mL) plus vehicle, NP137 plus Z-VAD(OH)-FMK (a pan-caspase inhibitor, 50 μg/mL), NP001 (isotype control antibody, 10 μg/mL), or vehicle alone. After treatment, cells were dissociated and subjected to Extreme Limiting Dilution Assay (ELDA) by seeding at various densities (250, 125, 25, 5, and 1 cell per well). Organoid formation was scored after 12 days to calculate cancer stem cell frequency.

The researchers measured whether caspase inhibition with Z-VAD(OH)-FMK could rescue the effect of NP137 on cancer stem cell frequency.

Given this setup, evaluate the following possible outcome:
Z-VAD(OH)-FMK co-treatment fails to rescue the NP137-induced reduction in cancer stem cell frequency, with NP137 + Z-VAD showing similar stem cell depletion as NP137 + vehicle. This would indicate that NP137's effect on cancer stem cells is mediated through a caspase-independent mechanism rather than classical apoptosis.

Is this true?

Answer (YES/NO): NO